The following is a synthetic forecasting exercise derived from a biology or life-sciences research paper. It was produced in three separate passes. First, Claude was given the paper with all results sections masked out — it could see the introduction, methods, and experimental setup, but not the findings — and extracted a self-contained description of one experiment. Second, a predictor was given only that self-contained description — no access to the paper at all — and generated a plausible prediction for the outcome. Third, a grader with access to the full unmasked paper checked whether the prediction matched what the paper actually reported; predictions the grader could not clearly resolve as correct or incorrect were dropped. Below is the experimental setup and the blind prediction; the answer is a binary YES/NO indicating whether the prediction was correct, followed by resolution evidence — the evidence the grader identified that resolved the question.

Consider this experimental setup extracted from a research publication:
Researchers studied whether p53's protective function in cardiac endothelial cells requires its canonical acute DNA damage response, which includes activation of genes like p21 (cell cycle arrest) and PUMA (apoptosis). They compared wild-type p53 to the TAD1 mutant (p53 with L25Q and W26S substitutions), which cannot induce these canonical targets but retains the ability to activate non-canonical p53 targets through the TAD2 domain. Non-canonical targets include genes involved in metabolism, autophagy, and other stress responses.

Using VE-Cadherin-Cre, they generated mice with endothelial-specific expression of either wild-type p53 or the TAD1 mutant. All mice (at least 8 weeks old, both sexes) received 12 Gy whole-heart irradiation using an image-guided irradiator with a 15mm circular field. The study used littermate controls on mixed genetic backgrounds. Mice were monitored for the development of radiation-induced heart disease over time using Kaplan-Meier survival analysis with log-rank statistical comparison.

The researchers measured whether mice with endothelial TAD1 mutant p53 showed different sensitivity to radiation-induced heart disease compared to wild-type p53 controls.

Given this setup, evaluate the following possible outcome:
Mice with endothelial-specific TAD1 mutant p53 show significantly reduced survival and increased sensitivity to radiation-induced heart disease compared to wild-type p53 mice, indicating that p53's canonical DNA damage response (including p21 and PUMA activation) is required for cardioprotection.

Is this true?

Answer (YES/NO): YES